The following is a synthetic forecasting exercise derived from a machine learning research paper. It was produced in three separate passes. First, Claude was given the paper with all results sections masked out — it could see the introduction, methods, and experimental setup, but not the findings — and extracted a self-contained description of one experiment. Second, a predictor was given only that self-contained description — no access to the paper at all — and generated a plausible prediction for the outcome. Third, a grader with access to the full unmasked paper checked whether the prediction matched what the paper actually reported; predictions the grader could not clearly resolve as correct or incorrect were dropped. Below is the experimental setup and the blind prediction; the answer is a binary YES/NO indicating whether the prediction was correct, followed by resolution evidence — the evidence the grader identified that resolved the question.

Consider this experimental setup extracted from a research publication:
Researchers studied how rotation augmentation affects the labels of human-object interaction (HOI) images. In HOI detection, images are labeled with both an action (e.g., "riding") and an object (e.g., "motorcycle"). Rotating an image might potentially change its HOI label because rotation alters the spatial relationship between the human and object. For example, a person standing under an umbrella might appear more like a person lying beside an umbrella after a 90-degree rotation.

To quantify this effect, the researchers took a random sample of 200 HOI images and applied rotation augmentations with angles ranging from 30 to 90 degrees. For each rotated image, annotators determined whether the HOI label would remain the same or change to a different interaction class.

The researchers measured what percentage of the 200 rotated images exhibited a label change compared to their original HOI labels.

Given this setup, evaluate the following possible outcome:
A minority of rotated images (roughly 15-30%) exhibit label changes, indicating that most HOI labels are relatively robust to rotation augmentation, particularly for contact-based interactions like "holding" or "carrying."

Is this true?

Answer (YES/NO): NO